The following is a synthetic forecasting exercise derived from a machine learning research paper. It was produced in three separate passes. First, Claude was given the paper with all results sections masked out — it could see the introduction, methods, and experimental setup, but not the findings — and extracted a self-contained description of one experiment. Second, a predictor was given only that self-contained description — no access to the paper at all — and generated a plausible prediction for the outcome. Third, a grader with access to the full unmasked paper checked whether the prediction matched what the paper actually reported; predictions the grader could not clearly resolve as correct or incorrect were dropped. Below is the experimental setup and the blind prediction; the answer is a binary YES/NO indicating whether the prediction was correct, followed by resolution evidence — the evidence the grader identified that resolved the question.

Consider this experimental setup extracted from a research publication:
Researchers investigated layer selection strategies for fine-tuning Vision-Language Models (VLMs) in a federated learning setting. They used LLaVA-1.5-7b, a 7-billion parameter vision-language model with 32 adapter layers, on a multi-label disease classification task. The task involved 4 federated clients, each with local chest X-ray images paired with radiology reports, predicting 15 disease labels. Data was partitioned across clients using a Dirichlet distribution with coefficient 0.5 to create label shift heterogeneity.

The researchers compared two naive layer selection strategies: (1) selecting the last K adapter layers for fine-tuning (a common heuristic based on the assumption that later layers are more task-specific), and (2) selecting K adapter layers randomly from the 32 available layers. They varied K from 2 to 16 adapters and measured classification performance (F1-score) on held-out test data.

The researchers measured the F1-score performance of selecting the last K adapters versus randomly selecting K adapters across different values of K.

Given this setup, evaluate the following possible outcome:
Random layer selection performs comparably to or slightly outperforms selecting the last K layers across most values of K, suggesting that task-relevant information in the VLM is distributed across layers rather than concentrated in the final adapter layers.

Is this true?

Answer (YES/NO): YES